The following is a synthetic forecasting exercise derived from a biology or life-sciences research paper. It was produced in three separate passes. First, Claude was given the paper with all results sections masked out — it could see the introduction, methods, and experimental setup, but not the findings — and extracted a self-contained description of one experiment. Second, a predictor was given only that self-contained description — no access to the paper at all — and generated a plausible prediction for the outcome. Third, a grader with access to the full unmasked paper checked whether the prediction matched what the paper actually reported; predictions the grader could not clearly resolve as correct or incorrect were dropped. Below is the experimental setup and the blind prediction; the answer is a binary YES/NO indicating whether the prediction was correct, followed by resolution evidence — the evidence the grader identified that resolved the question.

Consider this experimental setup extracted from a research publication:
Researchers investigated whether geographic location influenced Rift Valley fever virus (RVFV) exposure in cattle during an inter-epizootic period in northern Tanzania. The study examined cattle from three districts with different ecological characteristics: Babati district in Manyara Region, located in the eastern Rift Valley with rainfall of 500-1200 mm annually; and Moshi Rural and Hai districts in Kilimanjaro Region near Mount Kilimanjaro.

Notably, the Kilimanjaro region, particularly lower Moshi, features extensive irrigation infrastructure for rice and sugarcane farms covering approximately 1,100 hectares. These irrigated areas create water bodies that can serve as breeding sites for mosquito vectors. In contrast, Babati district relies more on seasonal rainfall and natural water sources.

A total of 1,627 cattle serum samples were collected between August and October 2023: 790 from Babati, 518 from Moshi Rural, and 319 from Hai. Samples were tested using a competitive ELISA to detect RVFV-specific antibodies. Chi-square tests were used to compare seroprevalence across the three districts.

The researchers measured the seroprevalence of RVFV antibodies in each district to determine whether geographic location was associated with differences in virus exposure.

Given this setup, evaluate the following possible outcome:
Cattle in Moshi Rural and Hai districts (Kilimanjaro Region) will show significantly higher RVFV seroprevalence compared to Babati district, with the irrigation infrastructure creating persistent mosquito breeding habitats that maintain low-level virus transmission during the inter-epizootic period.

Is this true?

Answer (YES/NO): NO